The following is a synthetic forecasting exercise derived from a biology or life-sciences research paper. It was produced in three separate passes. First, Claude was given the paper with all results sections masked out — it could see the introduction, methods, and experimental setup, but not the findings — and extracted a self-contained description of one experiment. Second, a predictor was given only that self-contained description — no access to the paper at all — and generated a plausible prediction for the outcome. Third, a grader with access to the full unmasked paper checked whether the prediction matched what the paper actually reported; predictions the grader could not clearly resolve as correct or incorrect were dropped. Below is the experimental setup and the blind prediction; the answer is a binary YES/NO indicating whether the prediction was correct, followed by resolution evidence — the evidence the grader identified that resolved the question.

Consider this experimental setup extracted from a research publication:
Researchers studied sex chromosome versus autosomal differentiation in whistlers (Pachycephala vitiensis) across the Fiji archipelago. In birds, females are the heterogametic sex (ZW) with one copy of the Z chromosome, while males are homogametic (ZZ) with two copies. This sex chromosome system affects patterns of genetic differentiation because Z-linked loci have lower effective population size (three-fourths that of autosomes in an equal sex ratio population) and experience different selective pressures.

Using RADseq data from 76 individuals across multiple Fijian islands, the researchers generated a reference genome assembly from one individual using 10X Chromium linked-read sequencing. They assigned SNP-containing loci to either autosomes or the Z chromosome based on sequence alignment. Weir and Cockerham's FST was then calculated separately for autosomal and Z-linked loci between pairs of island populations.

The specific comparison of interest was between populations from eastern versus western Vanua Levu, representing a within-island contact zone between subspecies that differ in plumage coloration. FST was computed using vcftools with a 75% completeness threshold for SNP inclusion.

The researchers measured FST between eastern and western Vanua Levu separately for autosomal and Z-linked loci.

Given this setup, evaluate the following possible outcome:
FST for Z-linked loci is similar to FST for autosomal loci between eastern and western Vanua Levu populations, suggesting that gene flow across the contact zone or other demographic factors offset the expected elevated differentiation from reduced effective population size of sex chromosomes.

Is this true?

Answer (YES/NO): NO